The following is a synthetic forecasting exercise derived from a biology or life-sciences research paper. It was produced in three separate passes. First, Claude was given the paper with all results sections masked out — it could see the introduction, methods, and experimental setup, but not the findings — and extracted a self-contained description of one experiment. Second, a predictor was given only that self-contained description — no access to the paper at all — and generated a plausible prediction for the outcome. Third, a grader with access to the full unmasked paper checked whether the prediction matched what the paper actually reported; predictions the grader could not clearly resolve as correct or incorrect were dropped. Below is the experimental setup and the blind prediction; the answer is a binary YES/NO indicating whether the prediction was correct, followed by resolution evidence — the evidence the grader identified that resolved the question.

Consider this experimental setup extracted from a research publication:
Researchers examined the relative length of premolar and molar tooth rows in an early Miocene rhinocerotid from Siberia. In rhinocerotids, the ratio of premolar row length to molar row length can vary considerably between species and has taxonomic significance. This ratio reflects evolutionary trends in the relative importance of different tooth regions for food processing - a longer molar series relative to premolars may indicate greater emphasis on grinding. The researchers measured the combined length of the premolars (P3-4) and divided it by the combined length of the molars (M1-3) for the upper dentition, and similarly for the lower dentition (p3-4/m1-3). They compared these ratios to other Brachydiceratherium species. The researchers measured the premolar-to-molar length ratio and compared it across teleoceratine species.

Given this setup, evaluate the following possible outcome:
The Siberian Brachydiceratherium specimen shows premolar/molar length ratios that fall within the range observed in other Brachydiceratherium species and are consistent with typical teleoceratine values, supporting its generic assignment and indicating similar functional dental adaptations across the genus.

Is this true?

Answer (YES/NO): NO